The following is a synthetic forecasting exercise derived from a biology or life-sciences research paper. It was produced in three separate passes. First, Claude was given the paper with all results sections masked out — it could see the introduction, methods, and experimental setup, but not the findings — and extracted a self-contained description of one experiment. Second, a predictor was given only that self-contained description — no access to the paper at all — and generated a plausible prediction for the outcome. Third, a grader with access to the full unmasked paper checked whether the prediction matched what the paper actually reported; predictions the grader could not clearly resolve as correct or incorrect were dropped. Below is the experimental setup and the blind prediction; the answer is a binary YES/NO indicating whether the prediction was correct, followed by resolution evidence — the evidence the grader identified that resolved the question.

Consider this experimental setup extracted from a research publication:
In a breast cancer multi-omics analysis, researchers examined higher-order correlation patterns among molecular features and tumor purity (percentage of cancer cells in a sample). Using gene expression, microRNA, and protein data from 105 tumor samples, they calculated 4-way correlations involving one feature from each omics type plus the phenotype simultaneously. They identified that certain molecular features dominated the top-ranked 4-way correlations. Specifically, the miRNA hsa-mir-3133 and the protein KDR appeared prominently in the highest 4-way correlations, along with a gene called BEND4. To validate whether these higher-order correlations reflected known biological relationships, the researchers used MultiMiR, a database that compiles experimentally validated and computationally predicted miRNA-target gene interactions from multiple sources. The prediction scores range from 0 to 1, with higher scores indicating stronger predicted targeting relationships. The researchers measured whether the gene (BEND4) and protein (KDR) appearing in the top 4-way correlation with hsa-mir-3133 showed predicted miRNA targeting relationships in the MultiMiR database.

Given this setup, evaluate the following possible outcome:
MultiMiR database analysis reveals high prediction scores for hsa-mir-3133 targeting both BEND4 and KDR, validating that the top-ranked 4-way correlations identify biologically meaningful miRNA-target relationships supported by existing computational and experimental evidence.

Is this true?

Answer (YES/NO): YES